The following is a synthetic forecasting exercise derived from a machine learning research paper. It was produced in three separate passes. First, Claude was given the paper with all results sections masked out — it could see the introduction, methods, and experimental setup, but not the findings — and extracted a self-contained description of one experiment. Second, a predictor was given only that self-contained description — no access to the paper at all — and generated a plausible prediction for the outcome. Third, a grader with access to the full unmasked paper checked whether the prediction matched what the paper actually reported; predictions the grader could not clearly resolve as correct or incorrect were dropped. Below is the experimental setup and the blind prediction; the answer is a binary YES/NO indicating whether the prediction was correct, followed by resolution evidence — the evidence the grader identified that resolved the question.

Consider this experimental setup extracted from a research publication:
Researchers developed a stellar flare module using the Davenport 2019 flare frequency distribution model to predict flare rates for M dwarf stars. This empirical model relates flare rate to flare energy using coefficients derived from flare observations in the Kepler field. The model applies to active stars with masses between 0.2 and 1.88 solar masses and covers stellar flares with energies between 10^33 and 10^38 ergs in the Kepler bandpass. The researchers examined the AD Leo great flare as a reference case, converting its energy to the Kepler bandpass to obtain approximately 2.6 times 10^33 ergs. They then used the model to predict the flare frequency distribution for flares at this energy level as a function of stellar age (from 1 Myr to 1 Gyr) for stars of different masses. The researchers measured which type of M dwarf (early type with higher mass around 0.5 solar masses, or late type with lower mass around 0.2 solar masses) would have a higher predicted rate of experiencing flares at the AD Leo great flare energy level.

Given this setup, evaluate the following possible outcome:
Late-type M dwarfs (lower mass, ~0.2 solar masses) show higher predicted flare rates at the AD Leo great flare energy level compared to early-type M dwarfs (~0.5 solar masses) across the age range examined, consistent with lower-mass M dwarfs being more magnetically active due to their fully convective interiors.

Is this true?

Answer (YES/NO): NO